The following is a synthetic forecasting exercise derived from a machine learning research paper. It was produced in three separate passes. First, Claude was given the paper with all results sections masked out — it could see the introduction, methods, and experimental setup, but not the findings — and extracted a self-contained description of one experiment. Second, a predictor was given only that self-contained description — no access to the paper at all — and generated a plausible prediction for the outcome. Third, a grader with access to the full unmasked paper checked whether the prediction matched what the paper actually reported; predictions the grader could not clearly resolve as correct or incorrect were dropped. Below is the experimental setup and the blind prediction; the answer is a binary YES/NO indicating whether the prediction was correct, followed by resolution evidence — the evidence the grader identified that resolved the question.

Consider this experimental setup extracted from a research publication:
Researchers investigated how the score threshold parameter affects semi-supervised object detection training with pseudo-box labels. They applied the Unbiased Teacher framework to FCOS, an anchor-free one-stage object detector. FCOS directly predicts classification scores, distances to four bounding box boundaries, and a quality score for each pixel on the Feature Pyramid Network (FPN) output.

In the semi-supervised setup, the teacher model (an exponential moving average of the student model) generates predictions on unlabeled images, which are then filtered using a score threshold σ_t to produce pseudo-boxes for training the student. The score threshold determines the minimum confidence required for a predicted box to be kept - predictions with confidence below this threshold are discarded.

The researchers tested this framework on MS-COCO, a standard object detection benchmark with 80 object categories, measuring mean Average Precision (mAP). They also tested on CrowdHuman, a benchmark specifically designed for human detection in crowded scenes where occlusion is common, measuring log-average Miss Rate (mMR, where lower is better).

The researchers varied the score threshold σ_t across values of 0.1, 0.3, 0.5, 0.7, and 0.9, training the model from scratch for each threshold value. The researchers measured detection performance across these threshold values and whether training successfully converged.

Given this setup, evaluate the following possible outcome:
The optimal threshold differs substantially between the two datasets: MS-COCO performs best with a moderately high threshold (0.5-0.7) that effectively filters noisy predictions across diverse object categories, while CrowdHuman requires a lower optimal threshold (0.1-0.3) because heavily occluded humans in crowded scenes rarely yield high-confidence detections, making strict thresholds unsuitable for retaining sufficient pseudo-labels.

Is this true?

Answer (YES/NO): NO